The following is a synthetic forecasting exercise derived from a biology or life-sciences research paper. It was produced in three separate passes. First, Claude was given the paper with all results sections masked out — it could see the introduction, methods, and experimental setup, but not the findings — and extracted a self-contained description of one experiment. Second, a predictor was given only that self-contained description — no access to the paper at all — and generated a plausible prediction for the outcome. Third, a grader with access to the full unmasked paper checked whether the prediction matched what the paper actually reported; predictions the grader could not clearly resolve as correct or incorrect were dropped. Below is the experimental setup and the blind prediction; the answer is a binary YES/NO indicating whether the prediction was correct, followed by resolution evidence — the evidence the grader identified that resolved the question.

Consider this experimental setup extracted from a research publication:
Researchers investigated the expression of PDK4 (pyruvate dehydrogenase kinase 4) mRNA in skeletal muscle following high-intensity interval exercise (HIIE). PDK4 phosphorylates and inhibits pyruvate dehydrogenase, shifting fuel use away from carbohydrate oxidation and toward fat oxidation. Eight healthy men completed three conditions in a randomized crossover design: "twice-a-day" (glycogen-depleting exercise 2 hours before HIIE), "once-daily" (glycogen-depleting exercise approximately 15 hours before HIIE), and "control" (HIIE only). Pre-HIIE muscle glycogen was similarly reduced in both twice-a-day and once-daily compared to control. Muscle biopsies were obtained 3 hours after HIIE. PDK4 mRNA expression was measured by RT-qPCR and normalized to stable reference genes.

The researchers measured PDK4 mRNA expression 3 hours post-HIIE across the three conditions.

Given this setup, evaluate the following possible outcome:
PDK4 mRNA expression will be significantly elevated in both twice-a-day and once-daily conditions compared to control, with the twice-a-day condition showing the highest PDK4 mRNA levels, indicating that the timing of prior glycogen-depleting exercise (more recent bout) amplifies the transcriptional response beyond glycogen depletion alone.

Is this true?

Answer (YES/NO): NO